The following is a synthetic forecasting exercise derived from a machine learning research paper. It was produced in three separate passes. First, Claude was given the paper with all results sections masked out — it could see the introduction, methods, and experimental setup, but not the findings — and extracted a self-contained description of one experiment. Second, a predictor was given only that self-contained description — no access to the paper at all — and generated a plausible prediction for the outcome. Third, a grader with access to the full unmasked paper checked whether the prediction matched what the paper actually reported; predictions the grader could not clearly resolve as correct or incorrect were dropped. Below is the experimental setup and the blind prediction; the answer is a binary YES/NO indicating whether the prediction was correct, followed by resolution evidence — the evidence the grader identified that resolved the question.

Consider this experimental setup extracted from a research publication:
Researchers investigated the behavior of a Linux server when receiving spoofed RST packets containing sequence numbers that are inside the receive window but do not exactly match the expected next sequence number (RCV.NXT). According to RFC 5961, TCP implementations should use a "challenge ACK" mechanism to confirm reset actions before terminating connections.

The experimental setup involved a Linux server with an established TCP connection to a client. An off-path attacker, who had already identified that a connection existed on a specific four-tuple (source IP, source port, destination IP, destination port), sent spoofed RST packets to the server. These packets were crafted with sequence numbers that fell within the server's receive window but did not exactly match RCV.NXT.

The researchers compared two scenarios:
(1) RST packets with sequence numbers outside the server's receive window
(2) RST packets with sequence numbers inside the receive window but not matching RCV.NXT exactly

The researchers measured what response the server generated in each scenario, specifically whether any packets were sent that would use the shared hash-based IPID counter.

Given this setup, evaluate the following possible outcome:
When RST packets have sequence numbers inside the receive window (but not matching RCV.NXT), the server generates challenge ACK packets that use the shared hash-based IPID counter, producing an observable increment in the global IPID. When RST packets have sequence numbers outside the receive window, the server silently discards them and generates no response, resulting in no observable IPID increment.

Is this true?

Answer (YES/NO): YES